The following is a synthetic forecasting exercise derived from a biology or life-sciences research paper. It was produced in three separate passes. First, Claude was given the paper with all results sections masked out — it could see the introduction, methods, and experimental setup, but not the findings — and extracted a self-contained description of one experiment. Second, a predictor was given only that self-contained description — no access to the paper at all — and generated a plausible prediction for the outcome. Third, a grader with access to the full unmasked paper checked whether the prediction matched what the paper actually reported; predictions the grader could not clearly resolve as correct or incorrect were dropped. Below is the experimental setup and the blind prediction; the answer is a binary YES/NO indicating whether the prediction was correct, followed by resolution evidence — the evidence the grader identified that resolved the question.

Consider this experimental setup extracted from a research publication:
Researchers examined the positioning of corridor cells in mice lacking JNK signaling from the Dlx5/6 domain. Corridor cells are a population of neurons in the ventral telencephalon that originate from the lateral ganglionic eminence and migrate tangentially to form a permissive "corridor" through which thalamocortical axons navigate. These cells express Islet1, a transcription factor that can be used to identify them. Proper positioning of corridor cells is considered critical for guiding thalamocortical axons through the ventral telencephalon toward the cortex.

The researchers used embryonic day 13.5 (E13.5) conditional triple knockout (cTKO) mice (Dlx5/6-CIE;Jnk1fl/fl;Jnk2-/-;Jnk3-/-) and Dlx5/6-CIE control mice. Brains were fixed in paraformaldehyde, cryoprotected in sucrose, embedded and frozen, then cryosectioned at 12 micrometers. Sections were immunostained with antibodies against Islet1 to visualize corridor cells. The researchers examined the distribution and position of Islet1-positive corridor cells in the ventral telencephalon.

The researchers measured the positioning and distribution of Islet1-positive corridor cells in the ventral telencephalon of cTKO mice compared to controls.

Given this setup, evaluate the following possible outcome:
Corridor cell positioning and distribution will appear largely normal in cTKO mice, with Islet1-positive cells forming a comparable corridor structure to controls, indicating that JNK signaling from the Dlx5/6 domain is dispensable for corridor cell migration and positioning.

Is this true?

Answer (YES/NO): NO